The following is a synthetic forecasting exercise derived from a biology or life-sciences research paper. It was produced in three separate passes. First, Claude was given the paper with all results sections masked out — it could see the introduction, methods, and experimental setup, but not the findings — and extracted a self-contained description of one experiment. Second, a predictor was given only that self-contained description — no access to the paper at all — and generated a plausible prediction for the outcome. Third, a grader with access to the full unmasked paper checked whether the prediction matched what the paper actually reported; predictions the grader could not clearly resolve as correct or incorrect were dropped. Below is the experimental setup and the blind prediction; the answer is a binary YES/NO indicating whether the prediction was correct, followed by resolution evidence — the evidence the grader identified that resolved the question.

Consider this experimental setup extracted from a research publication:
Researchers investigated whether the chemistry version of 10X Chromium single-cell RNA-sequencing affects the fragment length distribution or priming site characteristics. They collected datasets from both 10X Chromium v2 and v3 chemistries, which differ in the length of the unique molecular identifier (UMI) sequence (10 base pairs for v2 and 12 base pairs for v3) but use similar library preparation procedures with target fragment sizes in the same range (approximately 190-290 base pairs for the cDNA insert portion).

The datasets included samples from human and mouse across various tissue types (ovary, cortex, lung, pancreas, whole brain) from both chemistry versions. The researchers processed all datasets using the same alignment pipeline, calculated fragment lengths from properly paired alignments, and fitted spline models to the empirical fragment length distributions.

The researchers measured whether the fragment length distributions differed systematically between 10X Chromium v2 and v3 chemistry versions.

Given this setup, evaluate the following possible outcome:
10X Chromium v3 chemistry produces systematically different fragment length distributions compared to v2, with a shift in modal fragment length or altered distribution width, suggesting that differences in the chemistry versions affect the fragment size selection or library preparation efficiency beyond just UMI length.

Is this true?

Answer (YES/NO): NO